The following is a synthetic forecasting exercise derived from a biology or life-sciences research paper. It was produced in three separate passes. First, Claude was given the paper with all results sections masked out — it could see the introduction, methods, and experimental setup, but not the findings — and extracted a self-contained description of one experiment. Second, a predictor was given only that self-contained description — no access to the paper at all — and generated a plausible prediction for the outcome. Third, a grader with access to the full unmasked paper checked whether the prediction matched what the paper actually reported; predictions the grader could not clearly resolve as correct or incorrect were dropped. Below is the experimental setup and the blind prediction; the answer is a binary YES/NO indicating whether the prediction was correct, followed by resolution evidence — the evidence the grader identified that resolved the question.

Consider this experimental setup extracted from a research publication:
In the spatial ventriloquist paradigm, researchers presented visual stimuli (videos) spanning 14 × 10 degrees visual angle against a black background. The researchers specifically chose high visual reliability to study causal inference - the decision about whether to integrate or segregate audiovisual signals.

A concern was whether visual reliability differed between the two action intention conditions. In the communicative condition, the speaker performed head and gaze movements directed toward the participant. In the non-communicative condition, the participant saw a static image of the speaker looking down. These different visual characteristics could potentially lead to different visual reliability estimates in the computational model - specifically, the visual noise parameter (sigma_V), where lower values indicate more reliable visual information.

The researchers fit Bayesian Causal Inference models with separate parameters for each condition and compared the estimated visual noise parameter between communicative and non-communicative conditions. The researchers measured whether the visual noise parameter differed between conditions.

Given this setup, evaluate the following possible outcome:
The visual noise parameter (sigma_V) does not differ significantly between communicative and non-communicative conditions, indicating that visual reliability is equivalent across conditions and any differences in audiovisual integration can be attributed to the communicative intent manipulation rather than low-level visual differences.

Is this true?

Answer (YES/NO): YES